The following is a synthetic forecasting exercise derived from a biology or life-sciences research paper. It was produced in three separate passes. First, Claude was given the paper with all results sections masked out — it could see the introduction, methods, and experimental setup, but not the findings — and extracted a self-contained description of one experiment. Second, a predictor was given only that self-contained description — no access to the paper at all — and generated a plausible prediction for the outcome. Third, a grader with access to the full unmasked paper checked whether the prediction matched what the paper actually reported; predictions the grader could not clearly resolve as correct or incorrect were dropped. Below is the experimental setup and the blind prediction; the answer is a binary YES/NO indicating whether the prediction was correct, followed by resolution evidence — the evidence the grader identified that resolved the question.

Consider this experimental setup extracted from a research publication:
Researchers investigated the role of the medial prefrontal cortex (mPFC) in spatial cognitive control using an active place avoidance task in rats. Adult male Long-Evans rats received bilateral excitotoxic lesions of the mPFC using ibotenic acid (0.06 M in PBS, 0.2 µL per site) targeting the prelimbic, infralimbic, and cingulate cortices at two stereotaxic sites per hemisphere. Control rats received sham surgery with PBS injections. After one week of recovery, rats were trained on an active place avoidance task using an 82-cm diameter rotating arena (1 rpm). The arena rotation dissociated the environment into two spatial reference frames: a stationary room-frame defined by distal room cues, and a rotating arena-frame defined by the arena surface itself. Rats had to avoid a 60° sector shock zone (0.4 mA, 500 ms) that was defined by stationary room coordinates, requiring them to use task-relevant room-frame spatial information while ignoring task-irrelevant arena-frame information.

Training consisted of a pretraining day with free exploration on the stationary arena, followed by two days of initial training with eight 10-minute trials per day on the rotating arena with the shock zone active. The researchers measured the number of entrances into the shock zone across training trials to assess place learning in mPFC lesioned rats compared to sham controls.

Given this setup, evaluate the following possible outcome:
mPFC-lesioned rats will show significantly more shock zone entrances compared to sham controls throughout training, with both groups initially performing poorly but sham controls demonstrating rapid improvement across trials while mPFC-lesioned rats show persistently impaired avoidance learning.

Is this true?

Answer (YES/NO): NO